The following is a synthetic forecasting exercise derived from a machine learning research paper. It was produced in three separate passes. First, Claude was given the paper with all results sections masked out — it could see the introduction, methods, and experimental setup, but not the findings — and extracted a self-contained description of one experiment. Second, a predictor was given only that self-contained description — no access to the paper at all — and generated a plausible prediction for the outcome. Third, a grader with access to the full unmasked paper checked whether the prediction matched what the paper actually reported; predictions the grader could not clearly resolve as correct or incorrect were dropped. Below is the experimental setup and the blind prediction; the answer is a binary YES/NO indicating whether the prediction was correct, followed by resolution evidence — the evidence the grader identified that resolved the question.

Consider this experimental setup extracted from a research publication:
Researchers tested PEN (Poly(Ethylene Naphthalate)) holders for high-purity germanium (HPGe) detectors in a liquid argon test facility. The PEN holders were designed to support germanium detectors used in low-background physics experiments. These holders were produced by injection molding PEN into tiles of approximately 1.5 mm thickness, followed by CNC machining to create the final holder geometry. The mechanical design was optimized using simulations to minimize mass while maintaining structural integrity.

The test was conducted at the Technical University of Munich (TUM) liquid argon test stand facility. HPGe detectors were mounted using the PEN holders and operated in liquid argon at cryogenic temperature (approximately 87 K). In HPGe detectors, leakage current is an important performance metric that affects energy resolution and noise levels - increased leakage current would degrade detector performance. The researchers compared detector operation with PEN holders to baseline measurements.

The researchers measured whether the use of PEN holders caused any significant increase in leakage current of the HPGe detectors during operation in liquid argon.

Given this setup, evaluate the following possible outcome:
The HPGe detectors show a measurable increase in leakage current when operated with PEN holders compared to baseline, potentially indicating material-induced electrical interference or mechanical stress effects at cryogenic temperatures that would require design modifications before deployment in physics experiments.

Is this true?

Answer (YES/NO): NO